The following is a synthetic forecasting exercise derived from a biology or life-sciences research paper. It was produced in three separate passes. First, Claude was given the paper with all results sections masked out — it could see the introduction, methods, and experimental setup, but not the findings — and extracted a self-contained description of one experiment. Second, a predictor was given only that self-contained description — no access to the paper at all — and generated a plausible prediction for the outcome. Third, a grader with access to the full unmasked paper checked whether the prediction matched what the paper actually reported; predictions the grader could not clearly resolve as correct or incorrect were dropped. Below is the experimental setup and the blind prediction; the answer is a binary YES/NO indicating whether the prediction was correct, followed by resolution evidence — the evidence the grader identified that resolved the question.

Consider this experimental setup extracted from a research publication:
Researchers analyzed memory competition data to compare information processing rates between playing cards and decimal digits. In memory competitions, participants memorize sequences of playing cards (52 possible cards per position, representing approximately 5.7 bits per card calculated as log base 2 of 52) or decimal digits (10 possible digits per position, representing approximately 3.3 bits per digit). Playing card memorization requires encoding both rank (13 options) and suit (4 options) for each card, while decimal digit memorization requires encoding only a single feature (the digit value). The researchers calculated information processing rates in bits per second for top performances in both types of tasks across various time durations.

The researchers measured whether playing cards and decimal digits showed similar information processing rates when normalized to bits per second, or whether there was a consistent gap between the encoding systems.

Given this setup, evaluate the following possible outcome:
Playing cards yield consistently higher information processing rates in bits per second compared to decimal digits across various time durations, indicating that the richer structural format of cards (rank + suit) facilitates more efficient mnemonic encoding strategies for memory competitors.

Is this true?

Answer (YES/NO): NO